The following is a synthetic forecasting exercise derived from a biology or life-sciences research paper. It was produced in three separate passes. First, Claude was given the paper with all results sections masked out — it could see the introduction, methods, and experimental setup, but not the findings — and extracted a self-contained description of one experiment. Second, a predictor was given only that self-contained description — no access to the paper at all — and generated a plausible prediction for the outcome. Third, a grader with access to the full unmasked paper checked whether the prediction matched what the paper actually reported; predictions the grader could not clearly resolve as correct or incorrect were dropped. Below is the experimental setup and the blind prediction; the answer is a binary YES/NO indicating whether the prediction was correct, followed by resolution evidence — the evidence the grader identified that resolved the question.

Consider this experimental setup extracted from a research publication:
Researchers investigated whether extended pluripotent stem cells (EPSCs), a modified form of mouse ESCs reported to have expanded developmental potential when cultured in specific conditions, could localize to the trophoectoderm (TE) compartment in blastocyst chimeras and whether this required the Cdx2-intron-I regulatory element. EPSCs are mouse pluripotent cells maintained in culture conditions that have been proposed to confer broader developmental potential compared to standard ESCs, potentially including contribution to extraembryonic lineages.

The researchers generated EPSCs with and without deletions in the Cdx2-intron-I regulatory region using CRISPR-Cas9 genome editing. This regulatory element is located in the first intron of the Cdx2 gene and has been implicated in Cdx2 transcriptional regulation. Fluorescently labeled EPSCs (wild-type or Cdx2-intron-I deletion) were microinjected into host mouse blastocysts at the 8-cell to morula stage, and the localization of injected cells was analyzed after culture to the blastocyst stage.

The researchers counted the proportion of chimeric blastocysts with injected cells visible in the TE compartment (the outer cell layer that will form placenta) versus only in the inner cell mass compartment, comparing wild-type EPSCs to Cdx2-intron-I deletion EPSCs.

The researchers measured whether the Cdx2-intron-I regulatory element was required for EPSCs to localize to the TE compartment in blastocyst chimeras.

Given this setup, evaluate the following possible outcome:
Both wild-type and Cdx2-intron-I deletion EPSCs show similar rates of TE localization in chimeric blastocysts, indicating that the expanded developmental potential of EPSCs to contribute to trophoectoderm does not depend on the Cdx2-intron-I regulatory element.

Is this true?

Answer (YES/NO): NO